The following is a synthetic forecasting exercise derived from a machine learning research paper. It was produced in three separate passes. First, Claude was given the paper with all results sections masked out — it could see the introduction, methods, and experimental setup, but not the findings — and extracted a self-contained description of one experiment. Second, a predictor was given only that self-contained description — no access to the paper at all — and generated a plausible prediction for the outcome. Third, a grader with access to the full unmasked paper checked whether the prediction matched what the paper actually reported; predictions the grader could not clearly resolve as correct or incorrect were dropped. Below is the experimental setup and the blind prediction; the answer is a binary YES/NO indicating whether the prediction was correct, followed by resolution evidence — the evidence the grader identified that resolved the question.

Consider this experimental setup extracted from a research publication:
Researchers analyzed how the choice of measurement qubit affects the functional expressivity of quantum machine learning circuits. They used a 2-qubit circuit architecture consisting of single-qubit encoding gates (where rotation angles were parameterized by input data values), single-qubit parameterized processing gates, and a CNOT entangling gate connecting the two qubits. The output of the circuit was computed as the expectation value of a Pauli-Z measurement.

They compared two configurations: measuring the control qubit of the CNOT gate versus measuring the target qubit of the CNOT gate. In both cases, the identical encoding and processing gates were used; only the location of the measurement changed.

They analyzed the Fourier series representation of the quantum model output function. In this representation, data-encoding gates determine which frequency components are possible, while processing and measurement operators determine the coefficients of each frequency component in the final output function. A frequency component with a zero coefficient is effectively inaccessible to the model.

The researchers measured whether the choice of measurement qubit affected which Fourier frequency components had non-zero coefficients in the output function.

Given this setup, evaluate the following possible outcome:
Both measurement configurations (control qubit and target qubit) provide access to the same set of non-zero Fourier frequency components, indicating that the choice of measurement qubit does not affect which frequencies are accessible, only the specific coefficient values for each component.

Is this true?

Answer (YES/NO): NO